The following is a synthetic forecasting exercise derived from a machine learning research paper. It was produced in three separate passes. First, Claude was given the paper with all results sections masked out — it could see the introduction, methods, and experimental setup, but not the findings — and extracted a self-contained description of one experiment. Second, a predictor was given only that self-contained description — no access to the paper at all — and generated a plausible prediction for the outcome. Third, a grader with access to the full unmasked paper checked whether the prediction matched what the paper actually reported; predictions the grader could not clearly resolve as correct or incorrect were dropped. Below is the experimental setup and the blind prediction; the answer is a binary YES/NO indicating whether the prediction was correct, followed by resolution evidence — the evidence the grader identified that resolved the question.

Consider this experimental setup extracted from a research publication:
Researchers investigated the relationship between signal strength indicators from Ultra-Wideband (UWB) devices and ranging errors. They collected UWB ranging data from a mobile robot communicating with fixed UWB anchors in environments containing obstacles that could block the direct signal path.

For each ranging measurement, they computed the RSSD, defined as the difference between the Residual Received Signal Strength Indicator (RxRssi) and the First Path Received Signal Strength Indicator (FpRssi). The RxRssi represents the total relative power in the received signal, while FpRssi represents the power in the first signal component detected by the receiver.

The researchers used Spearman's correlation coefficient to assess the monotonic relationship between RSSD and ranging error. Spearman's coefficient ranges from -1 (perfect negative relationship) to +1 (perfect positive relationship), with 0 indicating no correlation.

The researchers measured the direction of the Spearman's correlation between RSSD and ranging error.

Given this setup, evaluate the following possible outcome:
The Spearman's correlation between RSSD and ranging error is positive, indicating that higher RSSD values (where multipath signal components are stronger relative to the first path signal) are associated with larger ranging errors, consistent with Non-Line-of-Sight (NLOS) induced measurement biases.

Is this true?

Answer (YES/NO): YES